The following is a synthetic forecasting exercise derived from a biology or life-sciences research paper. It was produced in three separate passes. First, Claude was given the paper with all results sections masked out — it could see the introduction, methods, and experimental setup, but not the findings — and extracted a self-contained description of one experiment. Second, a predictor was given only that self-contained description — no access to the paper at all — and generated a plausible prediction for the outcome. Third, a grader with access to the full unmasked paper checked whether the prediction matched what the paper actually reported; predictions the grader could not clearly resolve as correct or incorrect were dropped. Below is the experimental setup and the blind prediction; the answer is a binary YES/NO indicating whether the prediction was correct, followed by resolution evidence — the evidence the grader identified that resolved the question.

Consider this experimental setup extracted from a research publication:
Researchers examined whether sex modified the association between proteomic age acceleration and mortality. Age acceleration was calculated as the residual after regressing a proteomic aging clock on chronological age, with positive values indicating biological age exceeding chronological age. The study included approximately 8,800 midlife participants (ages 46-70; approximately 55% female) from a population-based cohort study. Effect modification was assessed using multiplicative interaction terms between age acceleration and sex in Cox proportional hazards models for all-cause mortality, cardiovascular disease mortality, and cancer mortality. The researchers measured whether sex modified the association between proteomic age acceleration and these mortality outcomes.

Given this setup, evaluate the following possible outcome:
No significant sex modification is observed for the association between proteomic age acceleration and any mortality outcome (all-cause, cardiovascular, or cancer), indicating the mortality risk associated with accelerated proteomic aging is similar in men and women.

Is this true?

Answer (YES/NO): YES